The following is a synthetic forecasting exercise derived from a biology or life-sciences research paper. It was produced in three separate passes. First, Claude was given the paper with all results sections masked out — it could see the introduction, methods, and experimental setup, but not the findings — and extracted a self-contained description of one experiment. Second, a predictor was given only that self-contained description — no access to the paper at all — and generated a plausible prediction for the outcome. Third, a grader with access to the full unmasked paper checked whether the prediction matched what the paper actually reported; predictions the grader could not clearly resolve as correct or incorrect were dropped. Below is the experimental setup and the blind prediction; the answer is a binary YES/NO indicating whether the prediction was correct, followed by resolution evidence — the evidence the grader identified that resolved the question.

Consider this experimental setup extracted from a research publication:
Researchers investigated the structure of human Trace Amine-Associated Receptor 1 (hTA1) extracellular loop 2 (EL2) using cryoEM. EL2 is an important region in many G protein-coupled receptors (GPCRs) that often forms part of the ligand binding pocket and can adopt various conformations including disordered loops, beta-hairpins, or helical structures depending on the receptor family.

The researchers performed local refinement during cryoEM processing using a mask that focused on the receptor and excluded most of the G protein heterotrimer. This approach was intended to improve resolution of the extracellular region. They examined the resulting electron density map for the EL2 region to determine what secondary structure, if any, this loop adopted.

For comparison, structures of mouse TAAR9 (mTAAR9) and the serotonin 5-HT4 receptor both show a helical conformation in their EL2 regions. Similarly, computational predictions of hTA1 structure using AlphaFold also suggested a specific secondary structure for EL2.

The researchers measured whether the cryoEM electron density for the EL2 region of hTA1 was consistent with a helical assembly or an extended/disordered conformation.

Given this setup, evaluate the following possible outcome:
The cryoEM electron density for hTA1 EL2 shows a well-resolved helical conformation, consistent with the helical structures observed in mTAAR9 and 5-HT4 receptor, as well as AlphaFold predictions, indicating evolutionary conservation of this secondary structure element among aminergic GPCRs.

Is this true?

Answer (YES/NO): NO